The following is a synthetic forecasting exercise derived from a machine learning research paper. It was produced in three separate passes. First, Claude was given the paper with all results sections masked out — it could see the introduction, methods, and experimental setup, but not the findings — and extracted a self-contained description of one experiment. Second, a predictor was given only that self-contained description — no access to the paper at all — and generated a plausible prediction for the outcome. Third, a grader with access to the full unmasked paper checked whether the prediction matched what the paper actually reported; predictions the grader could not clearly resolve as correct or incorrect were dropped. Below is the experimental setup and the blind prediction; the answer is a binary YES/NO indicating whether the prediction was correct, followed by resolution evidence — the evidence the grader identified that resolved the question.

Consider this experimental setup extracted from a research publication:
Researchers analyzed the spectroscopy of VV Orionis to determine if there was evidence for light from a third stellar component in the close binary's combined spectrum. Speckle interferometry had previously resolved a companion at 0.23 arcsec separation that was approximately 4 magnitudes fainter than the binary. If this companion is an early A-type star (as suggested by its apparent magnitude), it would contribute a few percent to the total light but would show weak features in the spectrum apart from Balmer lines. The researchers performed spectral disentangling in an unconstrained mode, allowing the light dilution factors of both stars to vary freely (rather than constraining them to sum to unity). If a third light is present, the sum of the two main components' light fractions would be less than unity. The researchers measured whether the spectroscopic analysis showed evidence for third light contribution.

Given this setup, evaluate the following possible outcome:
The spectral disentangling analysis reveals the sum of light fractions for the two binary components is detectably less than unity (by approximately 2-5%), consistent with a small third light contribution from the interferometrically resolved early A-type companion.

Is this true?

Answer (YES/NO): NO